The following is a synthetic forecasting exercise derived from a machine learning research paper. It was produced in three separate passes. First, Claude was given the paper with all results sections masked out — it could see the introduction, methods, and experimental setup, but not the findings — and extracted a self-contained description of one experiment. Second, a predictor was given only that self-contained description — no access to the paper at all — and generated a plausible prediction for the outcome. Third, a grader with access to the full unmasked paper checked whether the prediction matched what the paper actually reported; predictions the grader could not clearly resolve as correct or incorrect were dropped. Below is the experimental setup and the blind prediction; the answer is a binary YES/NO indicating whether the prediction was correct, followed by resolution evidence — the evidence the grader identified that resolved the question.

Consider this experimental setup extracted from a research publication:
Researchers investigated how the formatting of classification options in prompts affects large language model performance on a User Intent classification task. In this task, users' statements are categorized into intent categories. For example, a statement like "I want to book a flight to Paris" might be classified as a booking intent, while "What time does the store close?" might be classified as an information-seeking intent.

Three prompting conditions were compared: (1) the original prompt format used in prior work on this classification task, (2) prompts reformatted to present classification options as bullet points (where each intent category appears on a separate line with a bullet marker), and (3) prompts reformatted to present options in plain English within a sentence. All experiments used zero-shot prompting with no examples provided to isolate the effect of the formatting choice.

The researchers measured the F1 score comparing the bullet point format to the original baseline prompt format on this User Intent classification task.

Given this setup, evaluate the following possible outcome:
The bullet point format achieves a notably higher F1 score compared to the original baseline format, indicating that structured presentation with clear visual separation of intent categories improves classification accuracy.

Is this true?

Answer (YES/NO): NO